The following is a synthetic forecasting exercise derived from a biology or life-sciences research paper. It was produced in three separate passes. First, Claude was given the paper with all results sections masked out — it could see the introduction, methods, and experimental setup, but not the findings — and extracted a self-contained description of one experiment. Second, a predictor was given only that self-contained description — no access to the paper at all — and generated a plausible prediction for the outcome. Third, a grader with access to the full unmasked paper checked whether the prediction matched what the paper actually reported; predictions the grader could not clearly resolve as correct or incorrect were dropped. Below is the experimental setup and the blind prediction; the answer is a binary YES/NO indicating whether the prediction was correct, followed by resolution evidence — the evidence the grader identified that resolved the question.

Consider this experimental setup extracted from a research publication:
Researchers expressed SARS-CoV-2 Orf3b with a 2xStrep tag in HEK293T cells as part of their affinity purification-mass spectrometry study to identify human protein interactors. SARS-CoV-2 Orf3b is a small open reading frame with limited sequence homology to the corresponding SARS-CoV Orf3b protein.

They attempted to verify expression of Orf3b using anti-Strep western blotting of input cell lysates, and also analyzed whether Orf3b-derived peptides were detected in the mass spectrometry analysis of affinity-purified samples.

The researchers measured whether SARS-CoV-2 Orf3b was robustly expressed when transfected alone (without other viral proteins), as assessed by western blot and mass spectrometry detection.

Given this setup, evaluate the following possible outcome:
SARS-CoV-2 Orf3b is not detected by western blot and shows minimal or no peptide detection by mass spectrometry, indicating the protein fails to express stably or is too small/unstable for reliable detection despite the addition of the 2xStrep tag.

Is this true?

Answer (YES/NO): NO